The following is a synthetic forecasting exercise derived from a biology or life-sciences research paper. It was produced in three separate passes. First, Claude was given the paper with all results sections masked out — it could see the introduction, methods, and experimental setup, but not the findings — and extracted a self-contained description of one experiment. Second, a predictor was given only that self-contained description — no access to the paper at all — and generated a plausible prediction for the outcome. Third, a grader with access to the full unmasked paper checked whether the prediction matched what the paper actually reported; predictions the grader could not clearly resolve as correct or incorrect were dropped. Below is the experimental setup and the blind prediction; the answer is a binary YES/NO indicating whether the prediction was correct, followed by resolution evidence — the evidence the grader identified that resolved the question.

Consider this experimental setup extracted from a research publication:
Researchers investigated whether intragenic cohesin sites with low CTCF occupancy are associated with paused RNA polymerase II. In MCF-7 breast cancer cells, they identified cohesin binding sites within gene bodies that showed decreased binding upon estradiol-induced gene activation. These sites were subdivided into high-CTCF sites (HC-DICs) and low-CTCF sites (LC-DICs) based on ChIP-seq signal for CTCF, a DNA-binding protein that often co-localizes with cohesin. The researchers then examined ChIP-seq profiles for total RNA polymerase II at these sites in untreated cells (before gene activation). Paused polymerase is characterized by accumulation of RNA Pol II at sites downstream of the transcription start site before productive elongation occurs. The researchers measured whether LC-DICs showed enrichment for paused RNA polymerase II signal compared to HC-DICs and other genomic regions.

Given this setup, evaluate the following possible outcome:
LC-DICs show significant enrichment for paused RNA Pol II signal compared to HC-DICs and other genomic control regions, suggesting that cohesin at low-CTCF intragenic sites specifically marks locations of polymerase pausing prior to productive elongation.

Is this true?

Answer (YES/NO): YES